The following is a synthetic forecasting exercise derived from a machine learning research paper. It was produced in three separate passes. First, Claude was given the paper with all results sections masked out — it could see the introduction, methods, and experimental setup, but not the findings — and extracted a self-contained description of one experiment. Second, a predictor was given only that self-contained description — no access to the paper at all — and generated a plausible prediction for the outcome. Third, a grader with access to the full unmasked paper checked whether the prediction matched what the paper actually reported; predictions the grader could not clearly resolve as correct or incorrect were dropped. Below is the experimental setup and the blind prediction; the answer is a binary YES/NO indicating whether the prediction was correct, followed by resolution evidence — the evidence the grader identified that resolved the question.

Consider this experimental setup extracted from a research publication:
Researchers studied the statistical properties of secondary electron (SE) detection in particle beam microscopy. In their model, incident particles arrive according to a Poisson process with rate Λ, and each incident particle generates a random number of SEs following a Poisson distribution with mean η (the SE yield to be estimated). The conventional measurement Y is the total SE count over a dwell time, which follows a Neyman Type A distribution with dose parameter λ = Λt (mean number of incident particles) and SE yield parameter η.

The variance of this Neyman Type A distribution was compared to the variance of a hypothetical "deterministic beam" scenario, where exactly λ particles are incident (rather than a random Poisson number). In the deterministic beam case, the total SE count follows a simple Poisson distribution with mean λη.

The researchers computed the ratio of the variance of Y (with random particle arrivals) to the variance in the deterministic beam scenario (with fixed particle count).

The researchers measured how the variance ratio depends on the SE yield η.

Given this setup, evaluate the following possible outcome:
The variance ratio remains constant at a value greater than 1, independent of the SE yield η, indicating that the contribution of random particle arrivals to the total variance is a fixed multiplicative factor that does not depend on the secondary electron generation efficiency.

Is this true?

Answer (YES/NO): NO